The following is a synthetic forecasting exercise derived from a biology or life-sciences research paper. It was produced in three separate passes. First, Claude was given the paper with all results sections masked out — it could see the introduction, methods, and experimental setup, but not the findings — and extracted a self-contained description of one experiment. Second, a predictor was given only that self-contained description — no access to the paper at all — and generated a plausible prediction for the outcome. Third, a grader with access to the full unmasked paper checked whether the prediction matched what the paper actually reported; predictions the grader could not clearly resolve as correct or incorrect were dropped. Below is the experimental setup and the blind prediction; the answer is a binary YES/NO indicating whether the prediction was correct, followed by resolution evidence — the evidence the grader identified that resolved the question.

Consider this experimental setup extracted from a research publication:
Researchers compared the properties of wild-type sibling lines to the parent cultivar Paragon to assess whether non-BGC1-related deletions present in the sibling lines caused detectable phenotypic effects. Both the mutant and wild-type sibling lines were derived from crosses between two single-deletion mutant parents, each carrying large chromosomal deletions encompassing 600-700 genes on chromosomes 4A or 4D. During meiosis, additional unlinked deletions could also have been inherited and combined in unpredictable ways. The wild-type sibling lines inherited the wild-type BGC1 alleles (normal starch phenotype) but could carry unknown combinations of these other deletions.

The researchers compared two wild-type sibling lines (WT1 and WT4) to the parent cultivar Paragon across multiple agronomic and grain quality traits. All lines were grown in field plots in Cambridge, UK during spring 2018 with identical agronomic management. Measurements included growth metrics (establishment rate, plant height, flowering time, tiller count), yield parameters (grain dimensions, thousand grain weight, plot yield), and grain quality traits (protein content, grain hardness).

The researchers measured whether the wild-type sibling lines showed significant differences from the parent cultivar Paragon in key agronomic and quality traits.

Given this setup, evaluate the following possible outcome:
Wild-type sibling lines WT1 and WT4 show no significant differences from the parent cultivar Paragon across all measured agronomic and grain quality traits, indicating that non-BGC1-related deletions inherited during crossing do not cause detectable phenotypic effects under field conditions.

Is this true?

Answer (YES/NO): NO